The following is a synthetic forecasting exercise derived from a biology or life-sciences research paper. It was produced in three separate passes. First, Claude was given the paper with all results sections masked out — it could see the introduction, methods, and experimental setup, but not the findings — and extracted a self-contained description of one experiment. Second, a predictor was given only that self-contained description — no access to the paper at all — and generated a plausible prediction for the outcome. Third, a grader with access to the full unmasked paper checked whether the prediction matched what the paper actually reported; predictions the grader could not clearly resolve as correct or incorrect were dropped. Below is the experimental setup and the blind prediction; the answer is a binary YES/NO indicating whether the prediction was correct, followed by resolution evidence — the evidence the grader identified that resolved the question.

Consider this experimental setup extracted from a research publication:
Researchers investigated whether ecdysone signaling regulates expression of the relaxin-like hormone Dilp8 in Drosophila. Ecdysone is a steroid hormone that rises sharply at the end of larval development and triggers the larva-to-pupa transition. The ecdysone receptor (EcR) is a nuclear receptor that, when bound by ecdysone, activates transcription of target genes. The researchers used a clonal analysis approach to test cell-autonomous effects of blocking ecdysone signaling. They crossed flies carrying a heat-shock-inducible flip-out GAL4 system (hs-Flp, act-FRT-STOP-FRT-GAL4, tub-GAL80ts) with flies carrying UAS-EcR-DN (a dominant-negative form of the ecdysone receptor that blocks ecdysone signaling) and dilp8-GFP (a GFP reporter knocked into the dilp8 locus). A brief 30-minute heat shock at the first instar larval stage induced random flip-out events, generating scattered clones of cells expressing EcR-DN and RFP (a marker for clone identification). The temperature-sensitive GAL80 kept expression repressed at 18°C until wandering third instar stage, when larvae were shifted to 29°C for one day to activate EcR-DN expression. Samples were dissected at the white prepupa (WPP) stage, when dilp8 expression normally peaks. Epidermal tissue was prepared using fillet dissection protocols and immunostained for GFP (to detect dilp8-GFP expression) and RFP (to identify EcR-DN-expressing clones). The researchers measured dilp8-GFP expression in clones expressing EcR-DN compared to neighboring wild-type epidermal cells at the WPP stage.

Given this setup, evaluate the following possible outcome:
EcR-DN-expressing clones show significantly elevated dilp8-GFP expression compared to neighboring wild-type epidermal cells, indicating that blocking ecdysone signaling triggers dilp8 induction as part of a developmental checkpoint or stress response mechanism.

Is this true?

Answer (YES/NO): NO